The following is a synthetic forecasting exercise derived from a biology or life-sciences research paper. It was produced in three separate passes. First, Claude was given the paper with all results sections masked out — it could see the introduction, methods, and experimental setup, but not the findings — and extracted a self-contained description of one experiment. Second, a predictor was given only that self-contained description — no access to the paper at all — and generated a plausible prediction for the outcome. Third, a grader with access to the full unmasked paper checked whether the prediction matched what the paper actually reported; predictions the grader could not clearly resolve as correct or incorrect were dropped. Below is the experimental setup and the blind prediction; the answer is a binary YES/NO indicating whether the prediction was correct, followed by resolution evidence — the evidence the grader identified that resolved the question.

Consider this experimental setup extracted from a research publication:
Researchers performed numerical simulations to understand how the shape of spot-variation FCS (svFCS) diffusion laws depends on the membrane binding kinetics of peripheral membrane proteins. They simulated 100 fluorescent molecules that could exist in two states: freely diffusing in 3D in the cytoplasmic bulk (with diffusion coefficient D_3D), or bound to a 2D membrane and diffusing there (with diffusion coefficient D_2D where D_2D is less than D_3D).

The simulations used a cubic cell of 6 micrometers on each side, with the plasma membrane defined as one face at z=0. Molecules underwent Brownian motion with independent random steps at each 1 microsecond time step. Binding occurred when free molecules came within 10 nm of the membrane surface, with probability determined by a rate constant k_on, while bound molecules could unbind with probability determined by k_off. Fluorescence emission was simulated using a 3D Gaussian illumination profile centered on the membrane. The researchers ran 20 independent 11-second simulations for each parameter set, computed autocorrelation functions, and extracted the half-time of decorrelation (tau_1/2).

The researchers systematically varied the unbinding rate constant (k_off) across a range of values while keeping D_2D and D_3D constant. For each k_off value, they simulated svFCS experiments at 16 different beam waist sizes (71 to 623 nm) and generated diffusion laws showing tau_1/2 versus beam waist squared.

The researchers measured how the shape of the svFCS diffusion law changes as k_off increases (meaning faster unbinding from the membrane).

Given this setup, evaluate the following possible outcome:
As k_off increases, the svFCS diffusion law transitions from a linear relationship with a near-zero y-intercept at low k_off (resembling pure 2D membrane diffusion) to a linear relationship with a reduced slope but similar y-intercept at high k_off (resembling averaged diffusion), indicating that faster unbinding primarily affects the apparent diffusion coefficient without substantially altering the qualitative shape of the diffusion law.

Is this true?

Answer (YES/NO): NO